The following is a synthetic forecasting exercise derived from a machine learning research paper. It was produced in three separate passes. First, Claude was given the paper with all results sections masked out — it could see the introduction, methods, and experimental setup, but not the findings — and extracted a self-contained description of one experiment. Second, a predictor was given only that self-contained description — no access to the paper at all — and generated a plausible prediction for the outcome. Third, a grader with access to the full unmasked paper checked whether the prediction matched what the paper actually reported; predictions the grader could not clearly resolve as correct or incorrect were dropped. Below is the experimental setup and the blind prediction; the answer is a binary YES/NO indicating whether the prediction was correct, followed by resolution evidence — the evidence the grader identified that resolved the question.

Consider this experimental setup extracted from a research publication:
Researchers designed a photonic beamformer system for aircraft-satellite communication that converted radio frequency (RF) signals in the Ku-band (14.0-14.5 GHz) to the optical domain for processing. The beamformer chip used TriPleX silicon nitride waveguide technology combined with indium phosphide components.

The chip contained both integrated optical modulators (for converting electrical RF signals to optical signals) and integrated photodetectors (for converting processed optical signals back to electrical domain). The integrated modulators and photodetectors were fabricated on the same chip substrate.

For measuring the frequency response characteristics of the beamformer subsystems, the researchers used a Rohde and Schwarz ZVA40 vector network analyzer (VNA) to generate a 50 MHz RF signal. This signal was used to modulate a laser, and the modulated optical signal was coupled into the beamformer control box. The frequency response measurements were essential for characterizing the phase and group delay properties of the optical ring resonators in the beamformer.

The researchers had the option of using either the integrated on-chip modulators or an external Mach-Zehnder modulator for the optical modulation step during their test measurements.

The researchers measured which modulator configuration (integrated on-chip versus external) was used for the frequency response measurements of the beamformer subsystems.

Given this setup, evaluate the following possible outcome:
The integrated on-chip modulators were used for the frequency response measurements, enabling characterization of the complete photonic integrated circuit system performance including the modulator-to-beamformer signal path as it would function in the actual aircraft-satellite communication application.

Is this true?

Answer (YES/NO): NO